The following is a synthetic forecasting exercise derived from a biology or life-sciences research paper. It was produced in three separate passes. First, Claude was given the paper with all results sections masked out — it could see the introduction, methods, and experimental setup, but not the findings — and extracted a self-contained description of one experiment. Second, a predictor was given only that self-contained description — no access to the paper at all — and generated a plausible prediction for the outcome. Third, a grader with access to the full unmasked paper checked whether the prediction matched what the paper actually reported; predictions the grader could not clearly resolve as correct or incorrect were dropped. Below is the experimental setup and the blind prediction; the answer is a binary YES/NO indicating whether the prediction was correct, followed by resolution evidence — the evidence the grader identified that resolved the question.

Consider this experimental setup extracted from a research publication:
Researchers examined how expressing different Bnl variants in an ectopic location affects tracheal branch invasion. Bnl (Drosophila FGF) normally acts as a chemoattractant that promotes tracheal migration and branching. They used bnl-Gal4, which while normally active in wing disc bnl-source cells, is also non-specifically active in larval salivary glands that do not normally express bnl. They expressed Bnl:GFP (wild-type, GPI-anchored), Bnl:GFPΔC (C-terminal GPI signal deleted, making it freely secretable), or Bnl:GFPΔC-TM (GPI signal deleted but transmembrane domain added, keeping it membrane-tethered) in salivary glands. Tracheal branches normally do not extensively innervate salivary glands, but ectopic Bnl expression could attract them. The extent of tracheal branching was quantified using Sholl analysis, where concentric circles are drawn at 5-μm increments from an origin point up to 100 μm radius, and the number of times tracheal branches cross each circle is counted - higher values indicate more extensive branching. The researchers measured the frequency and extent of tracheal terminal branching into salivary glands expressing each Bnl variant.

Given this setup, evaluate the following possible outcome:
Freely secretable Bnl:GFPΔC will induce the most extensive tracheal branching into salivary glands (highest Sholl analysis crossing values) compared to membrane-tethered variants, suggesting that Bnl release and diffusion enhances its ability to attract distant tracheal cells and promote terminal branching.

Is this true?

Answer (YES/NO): NO